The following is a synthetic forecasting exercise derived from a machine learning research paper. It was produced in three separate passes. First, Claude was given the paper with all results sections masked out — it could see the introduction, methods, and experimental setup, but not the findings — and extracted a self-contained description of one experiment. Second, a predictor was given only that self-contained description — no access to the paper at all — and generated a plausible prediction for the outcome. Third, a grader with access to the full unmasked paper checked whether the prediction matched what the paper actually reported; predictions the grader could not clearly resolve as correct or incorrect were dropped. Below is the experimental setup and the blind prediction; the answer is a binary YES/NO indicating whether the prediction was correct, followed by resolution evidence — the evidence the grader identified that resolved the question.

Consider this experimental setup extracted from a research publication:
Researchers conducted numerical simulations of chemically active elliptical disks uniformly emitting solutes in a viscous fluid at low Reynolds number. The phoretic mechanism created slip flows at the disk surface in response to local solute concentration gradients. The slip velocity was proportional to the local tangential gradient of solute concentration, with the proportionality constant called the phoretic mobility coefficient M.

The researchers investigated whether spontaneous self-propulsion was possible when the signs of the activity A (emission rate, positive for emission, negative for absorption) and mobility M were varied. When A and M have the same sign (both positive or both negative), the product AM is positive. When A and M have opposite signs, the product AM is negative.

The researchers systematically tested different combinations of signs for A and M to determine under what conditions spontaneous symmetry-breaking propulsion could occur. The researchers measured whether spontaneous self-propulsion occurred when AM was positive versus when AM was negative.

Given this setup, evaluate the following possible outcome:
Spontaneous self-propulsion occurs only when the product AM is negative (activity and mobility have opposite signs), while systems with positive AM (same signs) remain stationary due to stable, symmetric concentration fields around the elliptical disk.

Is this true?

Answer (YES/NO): NO